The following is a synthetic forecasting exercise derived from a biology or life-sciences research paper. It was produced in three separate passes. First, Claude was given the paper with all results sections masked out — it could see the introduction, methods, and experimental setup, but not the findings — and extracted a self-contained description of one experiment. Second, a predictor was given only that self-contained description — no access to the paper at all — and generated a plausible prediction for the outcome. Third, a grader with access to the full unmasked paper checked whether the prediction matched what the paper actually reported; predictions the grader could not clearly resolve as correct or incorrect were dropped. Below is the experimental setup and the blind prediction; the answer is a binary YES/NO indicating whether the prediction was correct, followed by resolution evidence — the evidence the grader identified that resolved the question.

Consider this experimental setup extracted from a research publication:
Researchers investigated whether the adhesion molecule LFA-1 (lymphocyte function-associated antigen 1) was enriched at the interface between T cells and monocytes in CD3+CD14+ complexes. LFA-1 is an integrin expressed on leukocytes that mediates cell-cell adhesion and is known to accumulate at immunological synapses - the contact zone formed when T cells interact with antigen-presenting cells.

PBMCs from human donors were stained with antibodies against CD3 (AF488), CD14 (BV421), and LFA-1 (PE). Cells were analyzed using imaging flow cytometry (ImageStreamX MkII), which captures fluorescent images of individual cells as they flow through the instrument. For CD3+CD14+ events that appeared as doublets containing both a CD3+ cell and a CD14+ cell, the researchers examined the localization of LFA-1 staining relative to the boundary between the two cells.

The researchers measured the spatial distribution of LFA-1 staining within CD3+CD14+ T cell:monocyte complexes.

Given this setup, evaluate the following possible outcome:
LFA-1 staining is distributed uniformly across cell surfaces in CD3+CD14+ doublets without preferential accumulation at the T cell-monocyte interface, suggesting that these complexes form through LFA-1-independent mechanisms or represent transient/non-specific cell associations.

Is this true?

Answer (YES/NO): NO